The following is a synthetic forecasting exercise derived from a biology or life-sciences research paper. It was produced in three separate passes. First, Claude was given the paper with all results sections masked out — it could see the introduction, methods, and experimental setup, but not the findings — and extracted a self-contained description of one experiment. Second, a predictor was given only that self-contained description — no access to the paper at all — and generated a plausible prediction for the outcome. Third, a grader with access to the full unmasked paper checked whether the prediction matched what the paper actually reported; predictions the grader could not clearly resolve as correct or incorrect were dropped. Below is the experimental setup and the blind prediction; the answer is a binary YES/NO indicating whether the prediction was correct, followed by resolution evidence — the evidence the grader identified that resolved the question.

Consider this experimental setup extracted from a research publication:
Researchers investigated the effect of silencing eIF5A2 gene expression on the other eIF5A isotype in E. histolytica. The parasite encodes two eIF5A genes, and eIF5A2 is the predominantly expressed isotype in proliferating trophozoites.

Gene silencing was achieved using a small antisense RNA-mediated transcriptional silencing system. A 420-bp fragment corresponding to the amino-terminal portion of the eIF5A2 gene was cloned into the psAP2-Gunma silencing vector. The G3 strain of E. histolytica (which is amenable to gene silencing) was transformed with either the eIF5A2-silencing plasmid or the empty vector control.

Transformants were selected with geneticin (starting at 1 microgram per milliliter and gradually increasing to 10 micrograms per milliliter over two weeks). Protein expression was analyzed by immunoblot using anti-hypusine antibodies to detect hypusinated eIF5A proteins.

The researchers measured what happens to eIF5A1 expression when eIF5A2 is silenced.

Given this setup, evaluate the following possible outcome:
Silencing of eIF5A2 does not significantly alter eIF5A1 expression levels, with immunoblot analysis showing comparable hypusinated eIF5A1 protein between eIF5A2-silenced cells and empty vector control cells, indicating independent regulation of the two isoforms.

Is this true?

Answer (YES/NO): NO